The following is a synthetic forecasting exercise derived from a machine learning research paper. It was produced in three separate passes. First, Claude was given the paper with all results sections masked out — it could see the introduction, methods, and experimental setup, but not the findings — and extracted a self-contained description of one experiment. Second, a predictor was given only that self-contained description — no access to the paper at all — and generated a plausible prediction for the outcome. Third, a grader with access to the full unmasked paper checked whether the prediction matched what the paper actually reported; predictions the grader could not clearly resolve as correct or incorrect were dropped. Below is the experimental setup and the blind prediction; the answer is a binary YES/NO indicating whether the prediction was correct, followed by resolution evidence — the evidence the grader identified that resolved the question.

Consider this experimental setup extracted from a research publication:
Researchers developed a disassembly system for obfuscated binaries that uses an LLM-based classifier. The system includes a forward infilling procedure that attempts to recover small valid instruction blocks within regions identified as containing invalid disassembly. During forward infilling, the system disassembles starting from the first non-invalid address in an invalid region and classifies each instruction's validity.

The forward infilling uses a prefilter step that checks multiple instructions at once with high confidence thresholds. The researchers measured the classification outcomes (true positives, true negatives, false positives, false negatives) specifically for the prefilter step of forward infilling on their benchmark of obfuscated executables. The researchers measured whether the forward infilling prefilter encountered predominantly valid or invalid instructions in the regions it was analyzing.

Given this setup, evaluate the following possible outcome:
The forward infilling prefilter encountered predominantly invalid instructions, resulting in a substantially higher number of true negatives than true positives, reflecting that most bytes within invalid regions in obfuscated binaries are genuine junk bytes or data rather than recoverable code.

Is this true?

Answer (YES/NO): YES